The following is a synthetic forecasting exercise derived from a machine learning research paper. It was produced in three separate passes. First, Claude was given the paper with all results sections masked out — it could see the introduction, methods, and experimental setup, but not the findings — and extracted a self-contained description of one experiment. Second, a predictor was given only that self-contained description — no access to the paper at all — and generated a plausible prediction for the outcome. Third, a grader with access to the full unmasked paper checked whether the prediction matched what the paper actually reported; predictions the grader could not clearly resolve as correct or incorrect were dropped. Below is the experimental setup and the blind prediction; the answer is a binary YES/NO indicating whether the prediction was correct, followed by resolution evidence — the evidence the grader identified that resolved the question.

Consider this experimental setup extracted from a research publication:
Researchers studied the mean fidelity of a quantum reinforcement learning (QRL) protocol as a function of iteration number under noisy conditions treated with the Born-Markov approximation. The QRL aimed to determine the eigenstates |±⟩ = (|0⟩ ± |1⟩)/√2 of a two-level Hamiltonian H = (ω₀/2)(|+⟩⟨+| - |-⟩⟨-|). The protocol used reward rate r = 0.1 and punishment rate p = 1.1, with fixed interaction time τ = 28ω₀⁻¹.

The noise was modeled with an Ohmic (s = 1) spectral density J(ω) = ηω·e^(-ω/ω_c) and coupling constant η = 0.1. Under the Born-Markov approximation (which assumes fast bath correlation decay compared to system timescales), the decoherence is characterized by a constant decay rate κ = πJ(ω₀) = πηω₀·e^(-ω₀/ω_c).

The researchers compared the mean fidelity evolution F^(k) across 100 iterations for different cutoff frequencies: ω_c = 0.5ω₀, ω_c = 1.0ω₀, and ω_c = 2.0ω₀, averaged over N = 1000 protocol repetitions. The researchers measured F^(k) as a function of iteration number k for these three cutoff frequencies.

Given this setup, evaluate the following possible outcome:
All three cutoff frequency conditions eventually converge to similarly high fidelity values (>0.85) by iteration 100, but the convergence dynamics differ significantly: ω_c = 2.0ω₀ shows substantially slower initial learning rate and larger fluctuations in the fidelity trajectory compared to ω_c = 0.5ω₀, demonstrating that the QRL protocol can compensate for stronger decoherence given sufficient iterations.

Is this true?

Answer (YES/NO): NO